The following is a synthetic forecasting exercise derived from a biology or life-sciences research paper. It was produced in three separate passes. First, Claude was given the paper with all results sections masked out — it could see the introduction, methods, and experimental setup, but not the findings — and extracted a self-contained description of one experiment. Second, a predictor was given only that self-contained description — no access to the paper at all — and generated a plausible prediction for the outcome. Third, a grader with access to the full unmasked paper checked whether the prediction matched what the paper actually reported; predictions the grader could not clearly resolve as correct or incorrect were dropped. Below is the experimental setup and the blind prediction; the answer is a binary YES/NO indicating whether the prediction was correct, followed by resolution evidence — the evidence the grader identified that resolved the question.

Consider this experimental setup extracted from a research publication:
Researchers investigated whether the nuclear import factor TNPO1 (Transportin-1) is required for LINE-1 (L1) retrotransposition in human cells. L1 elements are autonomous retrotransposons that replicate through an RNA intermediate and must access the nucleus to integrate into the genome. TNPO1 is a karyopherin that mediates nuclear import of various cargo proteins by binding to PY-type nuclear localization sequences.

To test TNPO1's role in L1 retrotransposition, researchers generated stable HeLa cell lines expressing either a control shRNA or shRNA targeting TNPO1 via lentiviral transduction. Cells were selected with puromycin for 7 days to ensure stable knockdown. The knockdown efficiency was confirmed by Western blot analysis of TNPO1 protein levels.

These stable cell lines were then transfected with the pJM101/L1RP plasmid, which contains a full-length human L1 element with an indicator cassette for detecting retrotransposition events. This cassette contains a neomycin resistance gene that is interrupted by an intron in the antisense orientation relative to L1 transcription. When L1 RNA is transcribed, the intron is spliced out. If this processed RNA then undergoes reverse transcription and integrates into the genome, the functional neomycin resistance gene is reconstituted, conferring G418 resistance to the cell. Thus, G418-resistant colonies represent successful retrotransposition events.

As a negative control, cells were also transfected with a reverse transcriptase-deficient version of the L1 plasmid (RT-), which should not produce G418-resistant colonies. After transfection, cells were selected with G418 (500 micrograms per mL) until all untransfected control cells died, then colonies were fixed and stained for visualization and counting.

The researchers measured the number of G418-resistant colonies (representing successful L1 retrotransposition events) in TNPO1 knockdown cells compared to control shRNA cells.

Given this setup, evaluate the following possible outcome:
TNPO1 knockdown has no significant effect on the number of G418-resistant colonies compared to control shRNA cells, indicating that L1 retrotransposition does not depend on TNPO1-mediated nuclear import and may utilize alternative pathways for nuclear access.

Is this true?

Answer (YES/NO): NO